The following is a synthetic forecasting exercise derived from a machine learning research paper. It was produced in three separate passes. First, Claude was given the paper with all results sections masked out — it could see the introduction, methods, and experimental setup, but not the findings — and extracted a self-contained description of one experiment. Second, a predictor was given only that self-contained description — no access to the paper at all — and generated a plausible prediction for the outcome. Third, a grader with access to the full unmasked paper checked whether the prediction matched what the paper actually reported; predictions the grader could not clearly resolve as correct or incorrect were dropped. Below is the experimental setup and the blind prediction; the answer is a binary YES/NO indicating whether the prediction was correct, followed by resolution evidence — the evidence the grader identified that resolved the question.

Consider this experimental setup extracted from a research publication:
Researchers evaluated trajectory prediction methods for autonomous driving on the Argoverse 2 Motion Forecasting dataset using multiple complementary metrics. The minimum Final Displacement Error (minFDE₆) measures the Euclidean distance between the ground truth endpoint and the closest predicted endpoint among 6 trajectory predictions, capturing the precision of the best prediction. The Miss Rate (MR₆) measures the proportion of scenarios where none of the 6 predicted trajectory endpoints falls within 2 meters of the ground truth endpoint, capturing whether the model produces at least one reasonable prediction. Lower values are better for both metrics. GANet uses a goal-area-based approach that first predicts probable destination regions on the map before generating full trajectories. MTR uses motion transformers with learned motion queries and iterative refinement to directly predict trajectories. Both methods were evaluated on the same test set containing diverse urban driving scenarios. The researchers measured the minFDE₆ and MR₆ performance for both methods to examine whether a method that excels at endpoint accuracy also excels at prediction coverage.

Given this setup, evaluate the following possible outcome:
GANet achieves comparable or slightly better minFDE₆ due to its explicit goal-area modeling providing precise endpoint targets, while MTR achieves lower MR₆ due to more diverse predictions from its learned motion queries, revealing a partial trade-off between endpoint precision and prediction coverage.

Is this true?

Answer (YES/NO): YES